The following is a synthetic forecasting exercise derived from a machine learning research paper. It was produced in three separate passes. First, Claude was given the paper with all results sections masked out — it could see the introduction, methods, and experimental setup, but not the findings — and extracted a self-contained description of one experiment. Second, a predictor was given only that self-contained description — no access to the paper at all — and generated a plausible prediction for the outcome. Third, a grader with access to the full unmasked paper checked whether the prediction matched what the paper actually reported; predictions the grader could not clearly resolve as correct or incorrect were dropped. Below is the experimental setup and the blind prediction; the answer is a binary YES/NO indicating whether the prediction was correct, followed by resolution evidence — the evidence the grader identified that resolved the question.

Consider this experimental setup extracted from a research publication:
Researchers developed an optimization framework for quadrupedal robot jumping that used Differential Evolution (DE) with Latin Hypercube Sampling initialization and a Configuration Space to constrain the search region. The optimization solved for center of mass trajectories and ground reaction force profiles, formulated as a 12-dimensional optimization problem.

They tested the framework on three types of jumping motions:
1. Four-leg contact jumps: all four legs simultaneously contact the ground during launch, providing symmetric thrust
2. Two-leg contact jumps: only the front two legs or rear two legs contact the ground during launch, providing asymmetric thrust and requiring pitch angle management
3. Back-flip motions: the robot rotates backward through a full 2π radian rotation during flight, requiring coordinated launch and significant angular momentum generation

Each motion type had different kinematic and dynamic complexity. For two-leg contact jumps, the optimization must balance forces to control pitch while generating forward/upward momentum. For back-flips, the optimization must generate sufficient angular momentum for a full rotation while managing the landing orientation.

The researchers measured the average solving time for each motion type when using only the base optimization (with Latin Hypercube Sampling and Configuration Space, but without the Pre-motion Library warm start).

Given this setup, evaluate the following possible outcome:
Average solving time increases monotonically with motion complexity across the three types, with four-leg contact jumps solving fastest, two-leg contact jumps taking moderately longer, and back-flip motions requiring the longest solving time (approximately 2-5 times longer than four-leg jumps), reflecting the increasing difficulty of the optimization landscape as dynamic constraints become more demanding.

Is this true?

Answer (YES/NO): NO